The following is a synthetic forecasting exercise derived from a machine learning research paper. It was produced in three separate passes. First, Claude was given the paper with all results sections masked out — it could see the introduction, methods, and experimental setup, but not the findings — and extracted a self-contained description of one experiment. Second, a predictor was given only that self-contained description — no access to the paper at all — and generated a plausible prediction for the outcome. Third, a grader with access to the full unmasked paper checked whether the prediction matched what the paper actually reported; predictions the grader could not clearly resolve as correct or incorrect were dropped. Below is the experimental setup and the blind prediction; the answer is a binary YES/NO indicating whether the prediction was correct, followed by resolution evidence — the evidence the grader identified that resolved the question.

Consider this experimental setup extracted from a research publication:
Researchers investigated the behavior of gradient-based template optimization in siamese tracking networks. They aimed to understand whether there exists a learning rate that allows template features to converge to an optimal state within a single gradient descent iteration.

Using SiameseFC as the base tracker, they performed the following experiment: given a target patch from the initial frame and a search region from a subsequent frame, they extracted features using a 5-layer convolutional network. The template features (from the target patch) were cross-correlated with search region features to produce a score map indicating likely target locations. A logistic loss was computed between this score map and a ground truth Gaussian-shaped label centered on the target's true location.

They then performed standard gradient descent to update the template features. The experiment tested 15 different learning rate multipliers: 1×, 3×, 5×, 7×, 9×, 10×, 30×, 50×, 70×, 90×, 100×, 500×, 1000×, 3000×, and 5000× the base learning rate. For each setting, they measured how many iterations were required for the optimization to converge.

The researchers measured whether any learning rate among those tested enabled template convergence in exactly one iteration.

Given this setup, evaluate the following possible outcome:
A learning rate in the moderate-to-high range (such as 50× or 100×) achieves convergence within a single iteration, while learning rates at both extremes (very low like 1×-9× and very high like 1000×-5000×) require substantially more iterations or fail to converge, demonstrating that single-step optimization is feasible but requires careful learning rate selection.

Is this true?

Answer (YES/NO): NO